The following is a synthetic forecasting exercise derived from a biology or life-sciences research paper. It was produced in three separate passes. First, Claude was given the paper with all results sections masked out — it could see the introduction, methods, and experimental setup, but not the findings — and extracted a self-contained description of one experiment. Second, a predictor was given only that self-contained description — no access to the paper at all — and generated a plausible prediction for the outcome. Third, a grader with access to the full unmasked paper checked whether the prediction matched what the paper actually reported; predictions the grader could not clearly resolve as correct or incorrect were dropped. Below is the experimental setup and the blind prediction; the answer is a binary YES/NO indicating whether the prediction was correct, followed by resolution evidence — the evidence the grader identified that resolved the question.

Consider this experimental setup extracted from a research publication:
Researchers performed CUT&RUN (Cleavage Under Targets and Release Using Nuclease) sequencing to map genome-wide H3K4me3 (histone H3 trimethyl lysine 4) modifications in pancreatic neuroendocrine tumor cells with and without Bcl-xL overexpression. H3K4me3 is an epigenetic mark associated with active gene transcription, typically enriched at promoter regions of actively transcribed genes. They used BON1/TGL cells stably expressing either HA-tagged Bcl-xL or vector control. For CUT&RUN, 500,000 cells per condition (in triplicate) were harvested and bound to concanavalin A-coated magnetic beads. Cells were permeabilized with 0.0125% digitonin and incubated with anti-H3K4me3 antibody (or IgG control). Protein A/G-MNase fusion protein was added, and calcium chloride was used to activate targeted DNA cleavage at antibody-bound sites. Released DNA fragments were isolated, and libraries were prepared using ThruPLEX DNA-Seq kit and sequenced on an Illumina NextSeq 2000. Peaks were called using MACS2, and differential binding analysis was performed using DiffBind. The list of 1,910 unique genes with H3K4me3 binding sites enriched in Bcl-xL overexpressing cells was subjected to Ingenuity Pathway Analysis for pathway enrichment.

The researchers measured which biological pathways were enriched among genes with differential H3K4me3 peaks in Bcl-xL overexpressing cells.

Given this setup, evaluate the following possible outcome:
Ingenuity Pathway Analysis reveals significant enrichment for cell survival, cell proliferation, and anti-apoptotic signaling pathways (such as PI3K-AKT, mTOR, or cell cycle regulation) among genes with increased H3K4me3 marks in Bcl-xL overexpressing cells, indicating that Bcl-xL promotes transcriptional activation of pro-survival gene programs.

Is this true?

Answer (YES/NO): NO